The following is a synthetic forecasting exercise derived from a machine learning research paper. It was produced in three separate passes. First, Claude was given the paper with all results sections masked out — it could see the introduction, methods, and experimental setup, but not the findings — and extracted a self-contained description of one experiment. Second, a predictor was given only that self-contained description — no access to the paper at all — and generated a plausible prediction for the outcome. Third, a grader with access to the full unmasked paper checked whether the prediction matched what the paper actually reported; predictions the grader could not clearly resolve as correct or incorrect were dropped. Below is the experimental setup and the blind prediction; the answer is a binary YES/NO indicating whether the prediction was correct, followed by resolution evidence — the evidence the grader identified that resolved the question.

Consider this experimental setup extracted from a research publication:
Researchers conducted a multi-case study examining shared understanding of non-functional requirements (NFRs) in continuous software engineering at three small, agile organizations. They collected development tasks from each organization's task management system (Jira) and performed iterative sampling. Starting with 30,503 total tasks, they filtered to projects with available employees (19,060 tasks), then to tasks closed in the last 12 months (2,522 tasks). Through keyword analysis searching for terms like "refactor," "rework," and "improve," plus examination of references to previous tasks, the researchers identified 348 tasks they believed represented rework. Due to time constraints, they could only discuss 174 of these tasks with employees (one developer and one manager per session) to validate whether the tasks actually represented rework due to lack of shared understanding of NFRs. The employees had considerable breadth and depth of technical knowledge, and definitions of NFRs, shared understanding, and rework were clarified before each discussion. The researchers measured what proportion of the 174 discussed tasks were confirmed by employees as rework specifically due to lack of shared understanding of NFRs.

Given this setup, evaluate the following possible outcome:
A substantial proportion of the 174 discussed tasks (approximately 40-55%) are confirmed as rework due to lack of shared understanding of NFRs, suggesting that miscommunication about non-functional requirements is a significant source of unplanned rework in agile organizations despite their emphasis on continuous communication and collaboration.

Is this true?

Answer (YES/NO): NO